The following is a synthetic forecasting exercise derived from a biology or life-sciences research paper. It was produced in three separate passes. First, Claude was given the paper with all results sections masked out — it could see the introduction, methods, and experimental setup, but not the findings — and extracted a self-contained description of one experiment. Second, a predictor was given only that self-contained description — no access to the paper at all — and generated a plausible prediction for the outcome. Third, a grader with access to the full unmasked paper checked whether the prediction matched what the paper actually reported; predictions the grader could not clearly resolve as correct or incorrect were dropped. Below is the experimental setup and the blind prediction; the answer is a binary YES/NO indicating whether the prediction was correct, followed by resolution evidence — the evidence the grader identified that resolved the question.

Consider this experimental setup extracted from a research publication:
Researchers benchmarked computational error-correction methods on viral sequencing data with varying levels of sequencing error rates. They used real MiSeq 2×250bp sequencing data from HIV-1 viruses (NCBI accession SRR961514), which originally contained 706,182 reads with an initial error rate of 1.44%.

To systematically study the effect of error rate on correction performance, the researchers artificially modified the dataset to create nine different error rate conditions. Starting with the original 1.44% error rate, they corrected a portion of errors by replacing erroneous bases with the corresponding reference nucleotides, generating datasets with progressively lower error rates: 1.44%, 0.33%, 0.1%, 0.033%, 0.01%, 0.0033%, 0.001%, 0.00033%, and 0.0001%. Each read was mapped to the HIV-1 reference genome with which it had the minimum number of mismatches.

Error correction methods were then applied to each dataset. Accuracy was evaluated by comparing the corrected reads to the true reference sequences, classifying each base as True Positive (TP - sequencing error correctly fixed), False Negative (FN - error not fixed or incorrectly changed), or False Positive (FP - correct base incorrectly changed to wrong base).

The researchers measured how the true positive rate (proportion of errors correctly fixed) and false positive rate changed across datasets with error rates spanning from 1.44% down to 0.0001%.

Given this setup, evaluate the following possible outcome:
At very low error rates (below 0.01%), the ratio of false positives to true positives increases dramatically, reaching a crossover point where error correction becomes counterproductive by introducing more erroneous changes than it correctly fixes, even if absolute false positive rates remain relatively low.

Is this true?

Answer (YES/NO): NO